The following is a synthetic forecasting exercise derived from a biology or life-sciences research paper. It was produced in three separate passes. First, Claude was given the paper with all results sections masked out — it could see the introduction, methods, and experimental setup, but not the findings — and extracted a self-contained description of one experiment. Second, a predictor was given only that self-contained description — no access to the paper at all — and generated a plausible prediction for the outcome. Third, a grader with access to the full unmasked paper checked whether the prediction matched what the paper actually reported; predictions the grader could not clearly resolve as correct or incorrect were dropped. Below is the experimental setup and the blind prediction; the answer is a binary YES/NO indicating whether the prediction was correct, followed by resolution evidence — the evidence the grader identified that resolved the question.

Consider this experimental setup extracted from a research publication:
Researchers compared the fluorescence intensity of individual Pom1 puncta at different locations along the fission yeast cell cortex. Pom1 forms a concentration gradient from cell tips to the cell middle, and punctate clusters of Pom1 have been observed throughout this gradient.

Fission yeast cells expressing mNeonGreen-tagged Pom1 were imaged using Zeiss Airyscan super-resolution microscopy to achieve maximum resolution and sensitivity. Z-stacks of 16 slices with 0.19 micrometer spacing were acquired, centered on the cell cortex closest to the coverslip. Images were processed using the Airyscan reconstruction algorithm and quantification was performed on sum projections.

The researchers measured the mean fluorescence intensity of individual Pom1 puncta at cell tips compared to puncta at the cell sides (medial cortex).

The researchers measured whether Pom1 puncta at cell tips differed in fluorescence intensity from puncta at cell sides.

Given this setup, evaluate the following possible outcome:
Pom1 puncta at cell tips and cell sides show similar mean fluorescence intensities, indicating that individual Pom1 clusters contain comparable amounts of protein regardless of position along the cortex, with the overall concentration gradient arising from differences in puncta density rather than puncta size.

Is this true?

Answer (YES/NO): YES